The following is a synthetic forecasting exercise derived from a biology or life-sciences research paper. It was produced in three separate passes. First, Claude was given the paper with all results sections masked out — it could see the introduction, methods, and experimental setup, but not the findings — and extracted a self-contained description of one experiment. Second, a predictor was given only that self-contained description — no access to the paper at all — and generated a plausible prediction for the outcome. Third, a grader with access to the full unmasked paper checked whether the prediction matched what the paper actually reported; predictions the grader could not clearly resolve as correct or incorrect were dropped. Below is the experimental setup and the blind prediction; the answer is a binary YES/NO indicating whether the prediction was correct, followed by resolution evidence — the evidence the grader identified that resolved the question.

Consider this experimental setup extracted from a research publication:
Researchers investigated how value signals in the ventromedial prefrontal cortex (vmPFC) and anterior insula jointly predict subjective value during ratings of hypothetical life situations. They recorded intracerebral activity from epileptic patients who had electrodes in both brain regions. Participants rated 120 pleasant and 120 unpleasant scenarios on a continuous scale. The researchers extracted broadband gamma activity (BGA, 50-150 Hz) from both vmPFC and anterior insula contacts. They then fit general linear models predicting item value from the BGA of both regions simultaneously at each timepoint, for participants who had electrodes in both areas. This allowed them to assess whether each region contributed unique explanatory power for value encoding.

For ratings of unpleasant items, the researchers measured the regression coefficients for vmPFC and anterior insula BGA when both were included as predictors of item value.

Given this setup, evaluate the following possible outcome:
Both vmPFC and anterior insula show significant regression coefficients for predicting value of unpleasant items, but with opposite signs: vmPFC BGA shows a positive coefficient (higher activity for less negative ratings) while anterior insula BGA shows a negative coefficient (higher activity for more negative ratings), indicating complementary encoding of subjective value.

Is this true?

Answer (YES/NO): NO